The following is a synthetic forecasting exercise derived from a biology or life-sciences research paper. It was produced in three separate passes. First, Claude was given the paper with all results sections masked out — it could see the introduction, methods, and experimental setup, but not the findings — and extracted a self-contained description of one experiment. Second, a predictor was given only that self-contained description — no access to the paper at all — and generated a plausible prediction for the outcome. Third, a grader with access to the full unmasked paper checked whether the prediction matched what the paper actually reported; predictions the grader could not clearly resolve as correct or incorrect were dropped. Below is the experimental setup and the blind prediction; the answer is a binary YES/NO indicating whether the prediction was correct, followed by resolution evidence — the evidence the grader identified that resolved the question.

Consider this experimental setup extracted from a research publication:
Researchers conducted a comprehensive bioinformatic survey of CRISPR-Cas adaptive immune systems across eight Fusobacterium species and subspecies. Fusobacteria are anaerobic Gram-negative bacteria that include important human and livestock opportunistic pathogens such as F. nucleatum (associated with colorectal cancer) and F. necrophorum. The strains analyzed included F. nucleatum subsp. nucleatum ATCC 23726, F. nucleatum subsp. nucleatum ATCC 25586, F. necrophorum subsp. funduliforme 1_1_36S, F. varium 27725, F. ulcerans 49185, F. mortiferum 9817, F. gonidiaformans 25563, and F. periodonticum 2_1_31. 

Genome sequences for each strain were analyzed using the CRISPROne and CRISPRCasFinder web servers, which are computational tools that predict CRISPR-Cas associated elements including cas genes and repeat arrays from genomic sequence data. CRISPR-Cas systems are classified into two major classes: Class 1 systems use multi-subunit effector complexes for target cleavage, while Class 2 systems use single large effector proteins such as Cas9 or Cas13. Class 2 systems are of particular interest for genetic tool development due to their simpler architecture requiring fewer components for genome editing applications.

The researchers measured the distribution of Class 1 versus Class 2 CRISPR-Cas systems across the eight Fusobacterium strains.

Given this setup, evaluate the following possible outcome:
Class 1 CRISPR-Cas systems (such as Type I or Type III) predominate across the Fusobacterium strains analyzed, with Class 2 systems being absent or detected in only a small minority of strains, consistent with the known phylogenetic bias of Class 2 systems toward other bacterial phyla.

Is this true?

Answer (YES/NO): YES